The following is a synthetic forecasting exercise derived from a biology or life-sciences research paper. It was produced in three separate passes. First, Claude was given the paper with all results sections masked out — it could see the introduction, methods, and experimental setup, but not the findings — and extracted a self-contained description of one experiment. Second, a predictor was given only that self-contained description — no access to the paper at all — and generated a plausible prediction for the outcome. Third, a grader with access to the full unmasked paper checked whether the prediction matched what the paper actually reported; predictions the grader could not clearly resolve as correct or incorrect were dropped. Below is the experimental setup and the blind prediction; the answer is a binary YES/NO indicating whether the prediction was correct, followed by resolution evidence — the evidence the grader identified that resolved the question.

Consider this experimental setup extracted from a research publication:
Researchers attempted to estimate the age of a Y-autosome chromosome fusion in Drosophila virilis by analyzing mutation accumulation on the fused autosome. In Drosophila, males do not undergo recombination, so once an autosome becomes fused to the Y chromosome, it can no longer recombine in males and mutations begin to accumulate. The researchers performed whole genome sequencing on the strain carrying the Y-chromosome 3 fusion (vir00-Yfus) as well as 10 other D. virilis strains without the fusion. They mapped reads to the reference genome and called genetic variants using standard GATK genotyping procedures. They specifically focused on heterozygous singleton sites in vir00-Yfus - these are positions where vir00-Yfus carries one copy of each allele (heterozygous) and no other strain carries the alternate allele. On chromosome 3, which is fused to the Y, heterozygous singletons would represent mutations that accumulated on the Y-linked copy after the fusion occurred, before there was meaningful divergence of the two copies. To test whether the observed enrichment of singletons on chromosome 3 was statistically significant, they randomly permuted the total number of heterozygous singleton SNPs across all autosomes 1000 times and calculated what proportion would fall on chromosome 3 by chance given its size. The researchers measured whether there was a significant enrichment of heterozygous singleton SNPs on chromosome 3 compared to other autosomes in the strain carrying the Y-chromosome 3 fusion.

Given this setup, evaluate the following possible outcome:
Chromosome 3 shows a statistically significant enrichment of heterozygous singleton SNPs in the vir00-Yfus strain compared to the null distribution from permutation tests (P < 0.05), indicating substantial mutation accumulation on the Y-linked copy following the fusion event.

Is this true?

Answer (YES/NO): NO